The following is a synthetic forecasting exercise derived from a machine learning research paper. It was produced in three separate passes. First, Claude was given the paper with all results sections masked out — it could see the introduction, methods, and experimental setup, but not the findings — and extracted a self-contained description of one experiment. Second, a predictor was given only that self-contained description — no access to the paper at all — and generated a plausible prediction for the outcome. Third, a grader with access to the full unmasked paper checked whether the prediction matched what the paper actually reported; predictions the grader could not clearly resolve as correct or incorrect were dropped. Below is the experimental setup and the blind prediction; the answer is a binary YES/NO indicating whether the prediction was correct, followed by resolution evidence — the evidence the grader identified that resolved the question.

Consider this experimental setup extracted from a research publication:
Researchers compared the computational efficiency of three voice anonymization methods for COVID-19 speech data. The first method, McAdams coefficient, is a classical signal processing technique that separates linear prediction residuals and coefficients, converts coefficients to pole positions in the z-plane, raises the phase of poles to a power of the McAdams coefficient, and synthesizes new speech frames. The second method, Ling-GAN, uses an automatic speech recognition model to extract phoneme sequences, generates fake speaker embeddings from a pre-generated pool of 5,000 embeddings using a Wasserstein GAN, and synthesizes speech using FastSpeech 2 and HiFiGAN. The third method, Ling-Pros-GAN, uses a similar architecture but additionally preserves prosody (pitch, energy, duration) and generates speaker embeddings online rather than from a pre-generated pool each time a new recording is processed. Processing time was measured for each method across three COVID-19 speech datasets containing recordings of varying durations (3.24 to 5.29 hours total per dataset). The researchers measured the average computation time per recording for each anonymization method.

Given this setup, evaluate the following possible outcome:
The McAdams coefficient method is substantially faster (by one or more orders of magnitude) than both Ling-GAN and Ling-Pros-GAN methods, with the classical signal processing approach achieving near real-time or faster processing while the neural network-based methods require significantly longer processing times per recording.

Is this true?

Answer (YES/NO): YES